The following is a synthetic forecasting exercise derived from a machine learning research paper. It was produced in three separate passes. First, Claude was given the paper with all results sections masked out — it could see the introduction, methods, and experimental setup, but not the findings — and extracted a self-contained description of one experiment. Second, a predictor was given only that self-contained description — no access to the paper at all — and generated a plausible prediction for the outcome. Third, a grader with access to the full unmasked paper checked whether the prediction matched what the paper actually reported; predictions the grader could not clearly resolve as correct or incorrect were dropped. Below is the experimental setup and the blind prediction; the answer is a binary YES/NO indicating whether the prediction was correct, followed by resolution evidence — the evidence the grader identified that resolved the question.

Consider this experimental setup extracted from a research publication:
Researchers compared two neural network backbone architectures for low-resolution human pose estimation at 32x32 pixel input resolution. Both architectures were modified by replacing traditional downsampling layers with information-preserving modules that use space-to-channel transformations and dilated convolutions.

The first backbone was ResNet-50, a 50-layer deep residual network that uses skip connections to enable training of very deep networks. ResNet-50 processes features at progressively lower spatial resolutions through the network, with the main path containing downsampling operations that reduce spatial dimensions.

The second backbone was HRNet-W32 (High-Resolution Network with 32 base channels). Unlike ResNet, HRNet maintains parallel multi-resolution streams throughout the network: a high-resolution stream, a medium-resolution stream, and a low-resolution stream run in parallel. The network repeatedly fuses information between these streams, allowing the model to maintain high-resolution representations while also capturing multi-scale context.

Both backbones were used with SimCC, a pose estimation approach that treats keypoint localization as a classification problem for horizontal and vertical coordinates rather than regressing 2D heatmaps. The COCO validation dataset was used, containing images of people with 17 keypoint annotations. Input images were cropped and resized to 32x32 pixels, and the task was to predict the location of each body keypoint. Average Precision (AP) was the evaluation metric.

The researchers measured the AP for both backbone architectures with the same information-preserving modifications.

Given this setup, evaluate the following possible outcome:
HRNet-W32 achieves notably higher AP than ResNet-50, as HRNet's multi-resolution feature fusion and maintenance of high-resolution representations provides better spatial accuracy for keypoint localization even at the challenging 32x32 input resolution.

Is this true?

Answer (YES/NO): YES